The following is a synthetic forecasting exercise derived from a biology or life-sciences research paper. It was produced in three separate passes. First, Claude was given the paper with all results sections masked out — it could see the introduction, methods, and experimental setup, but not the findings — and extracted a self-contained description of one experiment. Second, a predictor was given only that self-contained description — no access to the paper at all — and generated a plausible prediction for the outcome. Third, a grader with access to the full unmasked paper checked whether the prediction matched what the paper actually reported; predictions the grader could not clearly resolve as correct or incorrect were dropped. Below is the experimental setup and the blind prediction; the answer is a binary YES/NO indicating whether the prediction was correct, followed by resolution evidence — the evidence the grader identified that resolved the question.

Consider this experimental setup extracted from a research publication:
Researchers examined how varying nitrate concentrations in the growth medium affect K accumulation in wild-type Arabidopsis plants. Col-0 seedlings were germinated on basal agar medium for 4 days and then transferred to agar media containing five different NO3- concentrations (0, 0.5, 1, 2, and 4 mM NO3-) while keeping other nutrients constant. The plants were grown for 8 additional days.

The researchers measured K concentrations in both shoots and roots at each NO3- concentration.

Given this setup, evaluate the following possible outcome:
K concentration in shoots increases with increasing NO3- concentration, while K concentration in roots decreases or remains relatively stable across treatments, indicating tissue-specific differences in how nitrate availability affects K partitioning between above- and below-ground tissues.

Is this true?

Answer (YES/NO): NO